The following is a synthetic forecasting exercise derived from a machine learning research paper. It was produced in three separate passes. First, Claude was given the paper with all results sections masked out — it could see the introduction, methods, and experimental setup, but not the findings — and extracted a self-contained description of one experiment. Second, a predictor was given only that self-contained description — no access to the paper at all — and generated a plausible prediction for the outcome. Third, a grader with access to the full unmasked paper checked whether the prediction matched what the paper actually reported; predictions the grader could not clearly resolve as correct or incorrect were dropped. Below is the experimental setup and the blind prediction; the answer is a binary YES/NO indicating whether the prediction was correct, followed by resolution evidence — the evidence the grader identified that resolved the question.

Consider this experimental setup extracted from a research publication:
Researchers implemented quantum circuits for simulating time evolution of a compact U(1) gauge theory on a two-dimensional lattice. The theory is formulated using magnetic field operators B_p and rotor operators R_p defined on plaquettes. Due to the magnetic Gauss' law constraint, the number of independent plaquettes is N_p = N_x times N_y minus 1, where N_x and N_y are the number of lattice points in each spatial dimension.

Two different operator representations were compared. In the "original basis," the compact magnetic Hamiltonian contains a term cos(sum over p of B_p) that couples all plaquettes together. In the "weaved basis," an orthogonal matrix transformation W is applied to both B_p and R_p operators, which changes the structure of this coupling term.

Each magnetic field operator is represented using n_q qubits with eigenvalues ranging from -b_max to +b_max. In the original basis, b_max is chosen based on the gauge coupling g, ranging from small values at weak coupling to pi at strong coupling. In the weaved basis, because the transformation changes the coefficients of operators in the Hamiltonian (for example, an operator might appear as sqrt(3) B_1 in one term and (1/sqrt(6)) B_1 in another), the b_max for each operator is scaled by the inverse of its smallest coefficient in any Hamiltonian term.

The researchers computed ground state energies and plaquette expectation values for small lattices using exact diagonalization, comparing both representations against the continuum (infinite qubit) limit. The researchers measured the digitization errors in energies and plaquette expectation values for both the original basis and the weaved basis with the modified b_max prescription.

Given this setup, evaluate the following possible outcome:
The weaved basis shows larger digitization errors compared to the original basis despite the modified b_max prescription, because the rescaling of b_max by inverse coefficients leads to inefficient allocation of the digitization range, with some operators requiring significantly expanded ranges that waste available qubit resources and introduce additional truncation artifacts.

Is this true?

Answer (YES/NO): NO